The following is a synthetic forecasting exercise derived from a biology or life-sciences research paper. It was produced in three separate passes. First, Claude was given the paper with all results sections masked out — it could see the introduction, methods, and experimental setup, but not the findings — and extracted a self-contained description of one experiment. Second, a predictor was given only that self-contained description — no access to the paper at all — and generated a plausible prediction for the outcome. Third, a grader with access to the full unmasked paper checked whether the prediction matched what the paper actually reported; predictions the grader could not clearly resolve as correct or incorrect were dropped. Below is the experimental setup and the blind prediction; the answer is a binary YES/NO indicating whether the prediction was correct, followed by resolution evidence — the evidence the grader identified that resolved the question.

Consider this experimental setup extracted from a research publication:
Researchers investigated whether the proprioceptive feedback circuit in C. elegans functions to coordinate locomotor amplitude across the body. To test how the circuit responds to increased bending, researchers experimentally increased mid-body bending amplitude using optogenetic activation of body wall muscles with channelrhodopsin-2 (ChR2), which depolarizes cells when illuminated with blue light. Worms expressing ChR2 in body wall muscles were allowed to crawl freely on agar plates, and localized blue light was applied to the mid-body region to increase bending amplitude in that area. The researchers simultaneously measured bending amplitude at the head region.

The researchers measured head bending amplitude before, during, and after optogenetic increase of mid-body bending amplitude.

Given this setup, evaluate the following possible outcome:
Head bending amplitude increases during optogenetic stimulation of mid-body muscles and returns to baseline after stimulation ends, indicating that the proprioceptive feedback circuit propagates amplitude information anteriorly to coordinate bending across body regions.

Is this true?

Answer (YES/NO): NO